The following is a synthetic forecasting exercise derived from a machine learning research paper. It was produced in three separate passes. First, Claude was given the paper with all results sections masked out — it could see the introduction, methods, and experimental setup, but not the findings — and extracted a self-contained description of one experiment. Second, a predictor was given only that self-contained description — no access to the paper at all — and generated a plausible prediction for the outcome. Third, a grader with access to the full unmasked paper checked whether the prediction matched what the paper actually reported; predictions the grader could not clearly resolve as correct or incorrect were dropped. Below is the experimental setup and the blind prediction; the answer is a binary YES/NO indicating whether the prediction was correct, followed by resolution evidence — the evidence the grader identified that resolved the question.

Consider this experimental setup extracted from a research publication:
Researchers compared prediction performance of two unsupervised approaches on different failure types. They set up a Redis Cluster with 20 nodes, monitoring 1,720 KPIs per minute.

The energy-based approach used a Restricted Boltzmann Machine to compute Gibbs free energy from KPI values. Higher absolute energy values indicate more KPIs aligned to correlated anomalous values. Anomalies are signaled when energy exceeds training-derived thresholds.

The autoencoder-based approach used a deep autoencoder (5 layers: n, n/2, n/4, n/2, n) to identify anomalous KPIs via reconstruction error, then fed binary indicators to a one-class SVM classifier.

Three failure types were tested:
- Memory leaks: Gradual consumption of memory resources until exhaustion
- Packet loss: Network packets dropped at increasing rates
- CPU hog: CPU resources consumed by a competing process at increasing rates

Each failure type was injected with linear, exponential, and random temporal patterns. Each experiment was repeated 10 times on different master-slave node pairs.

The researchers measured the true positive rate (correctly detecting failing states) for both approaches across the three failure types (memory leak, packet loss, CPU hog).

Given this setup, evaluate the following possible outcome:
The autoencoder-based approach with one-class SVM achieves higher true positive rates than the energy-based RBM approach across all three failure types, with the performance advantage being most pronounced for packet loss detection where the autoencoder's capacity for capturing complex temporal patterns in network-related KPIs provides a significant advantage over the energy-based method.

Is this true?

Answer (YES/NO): NO